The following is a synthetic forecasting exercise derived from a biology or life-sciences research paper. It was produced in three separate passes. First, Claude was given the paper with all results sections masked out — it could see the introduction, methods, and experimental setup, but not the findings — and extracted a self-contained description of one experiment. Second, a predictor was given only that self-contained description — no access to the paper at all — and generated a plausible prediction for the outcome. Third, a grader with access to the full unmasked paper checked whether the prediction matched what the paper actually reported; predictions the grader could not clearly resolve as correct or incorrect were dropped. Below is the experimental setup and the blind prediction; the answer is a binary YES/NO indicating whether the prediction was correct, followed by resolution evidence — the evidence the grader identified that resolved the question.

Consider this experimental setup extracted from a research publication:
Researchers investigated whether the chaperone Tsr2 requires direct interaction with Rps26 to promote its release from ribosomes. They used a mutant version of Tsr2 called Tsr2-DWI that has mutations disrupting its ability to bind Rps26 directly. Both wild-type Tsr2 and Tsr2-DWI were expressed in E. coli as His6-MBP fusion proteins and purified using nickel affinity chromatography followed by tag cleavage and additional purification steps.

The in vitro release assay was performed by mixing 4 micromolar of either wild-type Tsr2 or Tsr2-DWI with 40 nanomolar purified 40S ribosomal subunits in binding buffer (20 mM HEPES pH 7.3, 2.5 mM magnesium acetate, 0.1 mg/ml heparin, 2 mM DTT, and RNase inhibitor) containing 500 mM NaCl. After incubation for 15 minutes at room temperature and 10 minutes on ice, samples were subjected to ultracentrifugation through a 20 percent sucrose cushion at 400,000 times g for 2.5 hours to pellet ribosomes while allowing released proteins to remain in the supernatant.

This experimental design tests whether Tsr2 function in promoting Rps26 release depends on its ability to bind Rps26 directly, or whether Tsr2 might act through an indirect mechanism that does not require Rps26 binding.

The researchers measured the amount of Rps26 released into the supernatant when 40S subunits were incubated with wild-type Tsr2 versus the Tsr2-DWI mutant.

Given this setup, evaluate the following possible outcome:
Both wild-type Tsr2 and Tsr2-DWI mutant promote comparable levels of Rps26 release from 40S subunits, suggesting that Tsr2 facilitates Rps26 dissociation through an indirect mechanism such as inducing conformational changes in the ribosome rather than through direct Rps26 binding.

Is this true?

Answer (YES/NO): NO